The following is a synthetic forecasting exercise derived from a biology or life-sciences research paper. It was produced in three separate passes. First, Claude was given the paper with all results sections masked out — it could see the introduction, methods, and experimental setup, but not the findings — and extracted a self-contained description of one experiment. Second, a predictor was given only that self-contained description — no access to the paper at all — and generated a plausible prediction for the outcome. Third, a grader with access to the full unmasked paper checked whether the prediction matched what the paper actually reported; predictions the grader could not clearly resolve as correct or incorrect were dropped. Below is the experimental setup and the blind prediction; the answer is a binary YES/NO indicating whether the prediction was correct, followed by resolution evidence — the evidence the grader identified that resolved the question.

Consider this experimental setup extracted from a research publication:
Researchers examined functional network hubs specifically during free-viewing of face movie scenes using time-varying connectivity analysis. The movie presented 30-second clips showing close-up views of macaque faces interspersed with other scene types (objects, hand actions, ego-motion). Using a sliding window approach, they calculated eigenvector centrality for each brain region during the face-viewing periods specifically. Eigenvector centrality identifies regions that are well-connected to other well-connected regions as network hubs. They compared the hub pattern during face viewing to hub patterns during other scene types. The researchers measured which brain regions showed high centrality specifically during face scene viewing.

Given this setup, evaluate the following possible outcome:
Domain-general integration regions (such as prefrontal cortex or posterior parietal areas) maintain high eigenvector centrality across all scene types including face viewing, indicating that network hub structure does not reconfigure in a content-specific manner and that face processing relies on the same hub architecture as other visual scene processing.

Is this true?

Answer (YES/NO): NO